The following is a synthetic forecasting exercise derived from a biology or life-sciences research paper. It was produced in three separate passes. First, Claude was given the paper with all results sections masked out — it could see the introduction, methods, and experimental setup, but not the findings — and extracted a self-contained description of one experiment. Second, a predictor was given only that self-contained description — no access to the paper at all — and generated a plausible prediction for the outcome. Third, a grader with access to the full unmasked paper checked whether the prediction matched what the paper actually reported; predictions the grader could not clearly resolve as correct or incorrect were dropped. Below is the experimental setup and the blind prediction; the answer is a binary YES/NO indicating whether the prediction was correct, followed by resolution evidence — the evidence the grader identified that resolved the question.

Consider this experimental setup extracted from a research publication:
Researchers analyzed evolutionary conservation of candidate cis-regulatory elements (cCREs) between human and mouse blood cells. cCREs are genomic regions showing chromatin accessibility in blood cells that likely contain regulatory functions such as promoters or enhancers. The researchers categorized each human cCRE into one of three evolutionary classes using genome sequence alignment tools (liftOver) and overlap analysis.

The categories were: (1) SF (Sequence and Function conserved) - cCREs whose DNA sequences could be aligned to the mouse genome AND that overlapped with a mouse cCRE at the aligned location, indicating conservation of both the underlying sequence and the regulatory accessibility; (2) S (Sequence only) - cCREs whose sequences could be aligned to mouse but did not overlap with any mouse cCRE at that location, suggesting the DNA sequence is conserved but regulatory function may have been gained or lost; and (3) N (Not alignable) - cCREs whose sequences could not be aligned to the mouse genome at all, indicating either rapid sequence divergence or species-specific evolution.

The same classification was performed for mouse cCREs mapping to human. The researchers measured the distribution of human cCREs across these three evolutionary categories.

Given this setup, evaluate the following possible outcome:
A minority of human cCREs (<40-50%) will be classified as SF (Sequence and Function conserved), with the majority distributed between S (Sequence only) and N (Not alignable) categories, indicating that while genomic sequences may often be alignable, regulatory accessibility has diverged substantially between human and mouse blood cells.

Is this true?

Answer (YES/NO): YES